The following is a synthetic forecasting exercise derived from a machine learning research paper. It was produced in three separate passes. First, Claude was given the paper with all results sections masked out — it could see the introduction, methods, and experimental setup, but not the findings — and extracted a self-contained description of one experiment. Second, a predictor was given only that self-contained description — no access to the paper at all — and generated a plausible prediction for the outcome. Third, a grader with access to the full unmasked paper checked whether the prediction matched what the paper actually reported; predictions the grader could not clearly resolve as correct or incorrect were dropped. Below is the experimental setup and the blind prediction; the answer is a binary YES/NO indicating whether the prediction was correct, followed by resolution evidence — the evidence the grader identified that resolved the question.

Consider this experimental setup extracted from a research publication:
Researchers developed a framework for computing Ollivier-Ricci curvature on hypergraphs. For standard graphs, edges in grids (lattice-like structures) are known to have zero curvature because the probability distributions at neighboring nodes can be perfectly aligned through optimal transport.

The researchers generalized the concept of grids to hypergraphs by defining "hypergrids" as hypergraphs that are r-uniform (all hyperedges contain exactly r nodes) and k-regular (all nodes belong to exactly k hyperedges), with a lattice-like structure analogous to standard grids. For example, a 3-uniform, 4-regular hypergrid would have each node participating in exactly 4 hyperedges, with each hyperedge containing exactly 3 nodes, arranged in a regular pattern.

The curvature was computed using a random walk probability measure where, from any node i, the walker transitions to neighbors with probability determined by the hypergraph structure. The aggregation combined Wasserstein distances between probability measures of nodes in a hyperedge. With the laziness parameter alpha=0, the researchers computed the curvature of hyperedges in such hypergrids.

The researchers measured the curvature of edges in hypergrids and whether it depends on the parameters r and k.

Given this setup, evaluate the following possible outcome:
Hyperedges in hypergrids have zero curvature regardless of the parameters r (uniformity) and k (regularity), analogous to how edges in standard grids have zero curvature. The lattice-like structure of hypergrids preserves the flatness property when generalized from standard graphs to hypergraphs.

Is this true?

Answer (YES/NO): YES